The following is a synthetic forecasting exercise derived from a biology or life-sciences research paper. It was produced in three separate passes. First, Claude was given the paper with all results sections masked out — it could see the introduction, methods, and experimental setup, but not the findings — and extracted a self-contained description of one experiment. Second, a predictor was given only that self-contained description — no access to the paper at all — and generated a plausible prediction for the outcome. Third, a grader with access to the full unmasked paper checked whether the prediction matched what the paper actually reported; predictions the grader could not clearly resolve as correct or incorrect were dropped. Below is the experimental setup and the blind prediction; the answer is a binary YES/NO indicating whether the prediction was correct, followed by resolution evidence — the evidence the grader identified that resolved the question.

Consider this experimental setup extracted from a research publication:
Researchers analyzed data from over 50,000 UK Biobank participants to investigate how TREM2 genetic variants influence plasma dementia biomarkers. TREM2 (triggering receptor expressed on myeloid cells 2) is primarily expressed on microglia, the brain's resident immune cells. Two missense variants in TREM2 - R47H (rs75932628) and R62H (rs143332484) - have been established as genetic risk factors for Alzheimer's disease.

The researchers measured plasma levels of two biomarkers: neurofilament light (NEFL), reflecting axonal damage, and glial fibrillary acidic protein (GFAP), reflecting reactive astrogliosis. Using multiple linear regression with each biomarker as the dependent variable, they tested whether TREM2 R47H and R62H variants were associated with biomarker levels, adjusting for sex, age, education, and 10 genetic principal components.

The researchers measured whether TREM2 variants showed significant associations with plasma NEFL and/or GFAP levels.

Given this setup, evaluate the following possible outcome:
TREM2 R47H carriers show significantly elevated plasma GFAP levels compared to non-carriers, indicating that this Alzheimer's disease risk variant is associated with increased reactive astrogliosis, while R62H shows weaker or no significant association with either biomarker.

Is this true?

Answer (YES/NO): NO